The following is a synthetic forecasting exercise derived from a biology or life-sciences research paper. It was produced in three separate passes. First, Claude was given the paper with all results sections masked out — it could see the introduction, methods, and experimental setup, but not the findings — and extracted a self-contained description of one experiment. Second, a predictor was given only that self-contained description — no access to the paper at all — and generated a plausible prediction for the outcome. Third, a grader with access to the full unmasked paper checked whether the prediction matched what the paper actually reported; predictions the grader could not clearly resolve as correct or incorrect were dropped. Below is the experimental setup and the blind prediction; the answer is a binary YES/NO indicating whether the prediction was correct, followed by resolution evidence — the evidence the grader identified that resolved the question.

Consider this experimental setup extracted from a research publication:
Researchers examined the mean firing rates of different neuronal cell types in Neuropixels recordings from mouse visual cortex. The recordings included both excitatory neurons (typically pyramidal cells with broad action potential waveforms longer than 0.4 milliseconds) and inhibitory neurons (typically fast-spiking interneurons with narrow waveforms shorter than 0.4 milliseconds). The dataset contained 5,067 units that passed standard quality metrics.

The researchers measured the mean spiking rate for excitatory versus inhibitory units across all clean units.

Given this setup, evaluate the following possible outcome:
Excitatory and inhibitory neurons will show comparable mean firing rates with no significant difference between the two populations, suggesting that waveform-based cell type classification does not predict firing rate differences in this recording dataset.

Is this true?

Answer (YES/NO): NO